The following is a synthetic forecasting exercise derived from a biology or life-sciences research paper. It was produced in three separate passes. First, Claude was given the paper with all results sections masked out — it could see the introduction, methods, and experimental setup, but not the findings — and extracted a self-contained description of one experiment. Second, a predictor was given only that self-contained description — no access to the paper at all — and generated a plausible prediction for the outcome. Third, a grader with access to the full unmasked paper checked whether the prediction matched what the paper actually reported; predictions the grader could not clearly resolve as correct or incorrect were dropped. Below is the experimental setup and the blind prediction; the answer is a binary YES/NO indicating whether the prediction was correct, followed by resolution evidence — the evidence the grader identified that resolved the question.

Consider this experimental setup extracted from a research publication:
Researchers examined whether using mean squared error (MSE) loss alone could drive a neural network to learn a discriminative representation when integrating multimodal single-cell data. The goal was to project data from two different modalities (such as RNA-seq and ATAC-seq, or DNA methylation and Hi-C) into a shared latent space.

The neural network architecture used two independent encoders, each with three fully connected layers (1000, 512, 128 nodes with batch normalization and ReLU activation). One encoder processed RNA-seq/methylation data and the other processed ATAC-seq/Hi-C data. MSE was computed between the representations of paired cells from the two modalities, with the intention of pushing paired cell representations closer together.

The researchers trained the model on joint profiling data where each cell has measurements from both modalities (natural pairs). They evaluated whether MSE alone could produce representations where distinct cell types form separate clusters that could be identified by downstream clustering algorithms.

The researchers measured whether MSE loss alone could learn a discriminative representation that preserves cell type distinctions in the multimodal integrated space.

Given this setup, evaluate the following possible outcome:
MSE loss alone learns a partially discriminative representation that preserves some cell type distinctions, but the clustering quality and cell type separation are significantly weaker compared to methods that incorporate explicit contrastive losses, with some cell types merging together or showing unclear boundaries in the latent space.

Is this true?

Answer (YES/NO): NO